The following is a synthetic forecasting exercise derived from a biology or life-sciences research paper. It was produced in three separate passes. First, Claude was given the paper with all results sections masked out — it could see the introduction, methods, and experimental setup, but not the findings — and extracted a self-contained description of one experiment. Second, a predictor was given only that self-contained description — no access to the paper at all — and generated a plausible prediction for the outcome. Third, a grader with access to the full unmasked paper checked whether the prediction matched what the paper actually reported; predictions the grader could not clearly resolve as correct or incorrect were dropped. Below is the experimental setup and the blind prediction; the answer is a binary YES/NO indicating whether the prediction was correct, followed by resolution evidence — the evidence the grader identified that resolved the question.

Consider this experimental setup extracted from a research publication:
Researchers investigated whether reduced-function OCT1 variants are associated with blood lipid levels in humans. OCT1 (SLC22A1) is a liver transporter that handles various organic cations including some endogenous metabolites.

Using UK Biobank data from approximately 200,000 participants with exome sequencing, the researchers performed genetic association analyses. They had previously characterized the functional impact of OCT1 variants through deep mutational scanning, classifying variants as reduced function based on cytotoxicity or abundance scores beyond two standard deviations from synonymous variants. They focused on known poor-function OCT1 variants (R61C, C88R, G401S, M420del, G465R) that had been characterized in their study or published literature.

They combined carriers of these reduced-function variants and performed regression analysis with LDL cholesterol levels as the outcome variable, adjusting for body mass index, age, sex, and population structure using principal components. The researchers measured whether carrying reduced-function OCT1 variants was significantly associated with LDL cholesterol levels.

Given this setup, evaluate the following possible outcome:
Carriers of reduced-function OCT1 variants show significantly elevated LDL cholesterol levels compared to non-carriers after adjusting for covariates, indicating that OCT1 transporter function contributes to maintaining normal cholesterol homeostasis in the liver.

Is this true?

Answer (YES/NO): YES